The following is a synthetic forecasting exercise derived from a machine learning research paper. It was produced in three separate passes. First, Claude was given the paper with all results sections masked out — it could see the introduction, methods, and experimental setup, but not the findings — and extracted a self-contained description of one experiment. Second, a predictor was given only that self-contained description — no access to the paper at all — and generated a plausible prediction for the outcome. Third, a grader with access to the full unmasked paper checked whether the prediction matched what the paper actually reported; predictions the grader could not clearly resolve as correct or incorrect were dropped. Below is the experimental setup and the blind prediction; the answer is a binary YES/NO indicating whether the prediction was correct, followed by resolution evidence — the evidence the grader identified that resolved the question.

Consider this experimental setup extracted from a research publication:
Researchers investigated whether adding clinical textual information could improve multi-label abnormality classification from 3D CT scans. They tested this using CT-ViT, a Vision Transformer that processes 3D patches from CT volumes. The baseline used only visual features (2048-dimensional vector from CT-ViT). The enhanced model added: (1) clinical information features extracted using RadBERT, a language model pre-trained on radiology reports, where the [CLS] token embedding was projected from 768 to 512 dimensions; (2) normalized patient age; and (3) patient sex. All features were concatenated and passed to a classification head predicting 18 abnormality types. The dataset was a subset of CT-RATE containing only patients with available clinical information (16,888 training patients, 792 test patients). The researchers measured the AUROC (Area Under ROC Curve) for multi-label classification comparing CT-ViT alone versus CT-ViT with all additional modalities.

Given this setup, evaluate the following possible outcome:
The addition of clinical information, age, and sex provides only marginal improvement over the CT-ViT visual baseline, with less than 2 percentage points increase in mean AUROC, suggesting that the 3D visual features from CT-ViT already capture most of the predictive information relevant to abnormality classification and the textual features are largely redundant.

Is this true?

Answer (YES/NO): NO